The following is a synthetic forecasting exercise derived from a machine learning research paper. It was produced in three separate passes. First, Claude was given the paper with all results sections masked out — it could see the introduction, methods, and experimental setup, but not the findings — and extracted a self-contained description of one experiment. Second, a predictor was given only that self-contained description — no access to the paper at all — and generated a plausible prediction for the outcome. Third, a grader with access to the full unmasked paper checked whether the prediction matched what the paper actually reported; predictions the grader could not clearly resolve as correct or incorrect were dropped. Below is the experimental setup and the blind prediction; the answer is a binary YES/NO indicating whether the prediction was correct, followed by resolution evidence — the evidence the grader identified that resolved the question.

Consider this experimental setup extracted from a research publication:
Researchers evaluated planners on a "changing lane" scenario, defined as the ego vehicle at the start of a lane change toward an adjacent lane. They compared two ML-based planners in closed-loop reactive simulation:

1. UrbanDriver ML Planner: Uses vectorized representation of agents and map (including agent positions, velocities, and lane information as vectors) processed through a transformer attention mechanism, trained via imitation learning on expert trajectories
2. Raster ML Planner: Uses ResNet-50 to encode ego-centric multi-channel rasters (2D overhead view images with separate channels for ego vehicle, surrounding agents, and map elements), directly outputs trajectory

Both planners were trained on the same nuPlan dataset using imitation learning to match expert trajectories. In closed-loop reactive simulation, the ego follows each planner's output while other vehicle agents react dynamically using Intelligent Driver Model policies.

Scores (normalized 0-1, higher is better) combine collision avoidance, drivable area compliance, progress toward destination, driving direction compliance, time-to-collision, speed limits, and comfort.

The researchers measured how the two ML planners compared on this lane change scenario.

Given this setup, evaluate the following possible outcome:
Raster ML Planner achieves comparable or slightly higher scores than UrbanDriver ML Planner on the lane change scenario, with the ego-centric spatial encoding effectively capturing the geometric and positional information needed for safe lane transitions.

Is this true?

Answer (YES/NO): NO